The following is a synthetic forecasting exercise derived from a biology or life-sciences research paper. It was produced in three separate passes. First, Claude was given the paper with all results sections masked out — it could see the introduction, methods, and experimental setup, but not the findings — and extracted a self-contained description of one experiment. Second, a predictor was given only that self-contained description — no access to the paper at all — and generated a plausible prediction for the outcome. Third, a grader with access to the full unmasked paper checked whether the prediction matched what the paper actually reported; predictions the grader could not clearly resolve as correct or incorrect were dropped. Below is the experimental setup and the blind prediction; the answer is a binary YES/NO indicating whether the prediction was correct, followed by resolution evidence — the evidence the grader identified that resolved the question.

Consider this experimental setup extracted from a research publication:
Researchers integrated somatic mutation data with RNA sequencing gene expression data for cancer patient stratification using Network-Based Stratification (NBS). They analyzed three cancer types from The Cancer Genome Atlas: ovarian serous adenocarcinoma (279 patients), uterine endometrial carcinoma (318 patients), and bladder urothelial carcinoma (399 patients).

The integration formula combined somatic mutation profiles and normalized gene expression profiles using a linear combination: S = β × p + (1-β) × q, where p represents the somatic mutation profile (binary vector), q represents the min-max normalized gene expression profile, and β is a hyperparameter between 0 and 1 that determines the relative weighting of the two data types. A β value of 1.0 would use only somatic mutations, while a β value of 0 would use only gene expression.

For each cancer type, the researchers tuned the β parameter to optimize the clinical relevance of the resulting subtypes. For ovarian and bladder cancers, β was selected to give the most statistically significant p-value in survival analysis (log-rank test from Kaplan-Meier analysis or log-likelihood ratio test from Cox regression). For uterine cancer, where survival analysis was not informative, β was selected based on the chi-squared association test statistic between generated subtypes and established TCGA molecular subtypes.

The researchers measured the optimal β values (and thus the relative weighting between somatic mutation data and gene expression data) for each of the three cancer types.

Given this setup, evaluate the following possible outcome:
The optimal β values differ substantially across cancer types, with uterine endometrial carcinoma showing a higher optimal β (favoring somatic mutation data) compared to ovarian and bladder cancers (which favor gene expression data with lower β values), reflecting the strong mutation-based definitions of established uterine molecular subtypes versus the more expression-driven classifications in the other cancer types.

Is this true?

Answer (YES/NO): NO